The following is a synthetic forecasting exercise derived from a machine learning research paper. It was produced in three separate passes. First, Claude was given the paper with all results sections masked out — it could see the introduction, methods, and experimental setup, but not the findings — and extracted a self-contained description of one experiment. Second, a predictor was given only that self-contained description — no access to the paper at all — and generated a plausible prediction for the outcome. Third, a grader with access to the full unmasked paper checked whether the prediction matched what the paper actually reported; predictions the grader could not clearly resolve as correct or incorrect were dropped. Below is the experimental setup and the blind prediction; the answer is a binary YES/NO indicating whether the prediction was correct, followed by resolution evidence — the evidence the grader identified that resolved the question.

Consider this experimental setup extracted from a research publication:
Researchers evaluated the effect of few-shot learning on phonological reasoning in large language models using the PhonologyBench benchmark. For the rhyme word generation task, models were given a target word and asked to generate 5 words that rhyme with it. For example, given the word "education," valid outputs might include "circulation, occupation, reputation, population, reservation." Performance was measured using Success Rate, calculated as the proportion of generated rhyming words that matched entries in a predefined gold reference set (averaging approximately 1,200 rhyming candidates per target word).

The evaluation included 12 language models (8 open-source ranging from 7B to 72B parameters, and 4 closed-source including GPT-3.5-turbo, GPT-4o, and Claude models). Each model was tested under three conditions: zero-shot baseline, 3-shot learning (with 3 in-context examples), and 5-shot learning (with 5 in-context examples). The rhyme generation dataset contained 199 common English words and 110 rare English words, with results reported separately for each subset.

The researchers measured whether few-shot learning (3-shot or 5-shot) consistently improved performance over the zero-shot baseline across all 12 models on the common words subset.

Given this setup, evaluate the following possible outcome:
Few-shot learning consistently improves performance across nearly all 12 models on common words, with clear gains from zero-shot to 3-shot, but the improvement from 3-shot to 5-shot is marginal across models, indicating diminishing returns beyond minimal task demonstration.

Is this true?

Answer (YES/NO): NO